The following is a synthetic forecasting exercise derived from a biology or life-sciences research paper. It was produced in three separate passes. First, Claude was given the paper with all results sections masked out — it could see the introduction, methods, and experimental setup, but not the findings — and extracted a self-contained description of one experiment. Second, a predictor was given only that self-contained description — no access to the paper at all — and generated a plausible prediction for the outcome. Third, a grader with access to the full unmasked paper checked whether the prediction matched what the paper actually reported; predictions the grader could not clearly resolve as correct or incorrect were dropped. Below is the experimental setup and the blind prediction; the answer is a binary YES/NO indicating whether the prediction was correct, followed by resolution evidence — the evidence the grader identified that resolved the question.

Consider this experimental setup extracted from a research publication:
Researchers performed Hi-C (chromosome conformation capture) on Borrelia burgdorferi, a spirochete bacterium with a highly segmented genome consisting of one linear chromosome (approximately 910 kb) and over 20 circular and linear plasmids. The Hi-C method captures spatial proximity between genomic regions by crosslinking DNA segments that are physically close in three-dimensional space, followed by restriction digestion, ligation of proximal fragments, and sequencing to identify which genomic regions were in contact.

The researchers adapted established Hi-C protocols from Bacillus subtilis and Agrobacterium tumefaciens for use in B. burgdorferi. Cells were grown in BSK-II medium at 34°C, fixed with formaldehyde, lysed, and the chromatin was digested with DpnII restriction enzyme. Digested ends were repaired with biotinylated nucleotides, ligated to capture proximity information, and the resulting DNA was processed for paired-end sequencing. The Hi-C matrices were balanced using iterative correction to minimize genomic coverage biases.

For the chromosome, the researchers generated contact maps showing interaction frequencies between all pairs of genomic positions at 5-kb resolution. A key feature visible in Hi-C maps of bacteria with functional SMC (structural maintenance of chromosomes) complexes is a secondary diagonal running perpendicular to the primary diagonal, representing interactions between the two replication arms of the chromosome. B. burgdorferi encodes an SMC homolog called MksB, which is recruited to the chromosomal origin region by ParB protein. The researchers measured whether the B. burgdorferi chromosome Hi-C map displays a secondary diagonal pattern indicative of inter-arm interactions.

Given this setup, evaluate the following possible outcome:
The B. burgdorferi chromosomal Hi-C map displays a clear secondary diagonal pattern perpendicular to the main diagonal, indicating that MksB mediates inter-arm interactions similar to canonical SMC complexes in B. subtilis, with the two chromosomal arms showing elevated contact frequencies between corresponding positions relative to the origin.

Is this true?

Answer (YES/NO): NO